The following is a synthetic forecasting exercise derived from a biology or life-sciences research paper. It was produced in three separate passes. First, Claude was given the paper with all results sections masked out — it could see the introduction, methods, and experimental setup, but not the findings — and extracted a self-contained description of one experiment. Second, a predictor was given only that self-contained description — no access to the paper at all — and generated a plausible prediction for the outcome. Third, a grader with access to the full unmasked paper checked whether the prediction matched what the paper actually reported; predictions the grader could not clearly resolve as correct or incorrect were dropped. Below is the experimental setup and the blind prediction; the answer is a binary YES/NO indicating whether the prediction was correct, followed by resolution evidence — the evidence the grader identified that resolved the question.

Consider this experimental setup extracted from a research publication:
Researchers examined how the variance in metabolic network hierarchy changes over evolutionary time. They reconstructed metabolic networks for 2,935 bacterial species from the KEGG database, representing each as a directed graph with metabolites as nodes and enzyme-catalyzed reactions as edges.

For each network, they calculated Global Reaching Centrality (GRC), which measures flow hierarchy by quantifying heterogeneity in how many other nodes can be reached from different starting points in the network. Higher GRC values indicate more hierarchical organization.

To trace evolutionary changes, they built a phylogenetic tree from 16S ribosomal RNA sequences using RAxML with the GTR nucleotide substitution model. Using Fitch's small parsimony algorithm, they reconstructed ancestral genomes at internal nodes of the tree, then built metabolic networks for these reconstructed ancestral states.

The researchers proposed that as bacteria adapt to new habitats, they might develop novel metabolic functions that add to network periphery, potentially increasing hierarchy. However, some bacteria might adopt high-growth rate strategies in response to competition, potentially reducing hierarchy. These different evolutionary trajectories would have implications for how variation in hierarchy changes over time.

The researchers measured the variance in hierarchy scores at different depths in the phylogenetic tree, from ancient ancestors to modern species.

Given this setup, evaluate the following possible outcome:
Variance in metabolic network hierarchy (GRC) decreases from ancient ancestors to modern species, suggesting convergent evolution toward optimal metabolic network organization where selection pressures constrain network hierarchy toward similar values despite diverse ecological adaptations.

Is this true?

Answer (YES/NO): NO